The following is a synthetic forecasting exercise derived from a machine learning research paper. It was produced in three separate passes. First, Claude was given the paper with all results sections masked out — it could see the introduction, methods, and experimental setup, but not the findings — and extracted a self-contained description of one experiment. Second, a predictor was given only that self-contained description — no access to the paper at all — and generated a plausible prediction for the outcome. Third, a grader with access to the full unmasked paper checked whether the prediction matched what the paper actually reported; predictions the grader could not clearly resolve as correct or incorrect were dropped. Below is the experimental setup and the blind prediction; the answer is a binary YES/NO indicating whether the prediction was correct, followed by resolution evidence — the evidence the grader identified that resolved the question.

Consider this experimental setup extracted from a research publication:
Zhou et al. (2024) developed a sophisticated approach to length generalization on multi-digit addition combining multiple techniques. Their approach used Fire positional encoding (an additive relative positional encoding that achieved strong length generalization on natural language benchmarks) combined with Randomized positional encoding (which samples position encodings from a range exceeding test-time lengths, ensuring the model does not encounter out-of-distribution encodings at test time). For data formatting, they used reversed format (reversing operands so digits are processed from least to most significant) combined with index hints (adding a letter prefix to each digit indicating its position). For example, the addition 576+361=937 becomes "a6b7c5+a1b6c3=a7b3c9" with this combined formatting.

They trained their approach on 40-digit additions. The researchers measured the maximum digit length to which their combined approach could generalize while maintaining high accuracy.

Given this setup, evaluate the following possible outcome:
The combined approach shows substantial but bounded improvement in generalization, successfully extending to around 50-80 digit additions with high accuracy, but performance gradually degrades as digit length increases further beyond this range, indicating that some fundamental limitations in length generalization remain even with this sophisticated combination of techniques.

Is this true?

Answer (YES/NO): NO